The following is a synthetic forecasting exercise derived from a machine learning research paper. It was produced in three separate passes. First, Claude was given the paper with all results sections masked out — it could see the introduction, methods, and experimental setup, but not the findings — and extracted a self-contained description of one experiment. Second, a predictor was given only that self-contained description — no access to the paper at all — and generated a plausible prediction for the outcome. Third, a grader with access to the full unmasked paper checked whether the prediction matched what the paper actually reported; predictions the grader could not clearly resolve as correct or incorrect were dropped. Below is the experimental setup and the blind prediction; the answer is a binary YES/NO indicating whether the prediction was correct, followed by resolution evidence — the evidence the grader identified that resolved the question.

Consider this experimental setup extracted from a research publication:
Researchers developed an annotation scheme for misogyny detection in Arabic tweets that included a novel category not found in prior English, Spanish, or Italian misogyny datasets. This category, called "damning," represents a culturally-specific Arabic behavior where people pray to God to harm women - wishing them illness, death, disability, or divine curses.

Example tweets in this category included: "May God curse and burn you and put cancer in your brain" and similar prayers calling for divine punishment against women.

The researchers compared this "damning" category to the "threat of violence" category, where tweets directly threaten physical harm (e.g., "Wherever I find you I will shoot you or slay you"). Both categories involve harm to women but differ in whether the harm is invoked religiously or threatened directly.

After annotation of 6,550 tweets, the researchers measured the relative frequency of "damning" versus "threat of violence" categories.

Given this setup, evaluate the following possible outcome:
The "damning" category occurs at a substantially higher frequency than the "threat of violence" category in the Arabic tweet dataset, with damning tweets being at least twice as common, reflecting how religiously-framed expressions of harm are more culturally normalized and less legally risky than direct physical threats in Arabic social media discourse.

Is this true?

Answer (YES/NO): NO